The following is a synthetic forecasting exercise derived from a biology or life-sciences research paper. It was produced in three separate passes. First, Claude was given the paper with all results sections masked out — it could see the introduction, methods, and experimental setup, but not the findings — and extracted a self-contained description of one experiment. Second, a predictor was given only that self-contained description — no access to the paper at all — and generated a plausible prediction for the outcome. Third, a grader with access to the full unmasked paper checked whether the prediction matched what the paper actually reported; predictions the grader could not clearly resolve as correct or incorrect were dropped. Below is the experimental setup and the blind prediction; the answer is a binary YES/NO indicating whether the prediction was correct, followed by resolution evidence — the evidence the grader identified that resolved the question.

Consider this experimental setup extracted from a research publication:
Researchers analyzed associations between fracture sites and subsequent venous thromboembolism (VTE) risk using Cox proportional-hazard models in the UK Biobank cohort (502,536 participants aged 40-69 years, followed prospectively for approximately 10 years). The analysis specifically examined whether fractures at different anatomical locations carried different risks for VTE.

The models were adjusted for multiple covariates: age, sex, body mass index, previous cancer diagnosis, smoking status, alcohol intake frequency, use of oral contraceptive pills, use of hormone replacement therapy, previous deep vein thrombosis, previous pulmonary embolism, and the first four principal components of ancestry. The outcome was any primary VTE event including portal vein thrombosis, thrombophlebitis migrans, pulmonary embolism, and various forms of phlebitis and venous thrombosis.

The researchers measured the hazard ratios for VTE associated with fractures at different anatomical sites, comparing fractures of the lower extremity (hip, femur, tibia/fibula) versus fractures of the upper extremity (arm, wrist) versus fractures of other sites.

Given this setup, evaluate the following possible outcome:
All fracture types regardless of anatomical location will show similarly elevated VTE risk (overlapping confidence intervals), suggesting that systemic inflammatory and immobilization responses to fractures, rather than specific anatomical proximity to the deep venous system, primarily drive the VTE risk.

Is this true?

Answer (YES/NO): NO